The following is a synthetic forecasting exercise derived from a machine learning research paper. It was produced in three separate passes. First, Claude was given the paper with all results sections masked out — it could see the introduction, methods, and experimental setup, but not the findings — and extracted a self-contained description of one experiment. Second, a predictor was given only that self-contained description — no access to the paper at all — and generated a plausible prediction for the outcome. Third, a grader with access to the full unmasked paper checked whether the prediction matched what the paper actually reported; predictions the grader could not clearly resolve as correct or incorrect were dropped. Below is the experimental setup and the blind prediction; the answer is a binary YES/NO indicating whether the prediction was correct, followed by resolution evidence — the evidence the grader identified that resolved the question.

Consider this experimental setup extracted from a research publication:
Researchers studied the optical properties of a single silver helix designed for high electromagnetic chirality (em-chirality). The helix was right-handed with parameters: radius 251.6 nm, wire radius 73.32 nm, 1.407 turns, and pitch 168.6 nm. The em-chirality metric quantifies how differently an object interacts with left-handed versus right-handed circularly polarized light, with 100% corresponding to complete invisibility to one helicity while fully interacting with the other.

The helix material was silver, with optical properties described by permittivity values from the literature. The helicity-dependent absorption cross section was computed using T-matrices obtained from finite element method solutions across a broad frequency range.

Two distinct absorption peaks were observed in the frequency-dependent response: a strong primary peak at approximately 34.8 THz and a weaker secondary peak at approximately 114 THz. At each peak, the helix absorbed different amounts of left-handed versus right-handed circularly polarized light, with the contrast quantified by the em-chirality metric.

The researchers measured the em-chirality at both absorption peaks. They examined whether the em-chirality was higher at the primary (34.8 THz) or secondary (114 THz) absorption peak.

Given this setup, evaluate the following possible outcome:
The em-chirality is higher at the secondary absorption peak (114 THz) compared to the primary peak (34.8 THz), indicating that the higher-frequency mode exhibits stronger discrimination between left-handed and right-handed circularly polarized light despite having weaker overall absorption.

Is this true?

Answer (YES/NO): NO